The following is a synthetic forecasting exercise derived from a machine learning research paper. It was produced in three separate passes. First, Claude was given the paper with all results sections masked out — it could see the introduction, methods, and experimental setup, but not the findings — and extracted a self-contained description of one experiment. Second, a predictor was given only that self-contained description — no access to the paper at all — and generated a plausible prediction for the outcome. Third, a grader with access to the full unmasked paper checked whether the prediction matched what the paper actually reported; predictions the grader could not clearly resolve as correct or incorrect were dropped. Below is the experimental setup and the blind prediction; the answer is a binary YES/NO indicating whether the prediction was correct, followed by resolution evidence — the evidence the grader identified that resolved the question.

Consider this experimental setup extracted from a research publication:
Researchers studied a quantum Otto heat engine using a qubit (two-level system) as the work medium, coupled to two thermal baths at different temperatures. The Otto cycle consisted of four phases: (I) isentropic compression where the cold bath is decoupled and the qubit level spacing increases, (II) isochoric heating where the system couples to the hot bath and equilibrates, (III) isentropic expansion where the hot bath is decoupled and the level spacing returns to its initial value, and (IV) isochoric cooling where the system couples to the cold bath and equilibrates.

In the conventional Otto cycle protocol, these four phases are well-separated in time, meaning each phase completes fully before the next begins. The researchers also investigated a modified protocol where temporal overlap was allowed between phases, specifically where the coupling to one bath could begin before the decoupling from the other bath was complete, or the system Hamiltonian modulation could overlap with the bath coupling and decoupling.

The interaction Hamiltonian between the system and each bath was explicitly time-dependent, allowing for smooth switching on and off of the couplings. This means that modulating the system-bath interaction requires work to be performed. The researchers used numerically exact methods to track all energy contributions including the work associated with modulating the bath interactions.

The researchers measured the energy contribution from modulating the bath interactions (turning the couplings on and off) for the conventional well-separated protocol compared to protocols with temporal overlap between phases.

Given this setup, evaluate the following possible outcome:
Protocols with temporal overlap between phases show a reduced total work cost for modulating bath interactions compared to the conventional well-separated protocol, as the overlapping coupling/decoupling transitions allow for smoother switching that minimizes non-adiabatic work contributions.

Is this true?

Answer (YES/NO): NO